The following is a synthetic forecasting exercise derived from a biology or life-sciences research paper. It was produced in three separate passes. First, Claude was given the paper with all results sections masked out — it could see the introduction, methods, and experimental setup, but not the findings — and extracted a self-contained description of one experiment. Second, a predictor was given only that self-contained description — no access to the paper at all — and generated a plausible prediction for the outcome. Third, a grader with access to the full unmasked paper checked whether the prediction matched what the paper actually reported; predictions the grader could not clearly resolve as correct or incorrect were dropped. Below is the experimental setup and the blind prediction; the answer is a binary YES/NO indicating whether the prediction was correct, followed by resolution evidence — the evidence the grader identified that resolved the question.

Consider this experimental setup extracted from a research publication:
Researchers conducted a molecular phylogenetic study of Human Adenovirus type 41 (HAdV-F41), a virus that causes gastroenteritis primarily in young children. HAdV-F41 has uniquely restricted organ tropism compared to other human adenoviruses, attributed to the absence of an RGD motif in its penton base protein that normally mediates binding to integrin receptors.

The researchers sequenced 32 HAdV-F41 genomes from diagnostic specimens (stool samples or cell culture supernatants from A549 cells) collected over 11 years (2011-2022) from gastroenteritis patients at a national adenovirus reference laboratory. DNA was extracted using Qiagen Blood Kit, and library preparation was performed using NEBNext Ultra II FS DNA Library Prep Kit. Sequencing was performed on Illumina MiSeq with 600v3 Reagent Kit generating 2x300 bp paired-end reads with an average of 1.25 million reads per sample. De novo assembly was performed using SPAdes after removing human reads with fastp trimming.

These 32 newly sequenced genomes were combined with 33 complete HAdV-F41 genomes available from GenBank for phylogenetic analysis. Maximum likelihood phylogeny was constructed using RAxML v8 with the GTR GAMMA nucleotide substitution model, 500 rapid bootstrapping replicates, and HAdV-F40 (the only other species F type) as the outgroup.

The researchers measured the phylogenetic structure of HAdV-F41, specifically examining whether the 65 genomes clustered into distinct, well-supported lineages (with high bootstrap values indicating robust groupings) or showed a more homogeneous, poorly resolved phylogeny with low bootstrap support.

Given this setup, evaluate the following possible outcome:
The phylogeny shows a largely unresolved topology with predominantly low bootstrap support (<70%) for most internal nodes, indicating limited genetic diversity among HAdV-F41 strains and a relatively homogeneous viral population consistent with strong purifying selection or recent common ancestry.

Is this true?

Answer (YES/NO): NO